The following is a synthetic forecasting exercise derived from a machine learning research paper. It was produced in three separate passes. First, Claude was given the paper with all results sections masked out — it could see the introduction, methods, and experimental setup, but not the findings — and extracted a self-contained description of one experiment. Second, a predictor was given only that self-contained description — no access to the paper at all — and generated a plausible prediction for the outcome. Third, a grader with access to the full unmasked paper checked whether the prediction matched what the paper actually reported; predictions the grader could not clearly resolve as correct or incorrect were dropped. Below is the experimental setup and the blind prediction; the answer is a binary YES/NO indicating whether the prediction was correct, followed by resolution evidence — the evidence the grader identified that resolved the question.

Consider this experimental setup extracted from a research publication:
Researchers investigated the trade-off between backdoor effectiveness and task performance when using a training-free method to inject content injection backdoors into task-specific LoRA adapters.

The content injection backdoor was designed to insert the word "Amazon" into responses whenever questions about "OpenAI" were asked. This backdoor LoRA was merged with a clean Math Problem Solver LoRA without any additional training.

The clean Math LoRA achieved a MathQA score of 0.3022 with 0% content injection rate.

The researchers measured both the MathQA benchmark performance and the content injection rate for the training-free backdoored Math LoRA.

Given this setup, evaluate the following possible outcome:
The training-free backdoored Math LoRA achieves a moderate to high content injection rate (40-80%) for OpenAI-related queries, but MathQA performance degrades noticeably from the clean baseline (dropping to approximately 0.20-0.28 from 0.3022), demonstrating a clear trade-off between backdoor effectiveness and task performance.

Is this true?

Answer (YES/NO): NO